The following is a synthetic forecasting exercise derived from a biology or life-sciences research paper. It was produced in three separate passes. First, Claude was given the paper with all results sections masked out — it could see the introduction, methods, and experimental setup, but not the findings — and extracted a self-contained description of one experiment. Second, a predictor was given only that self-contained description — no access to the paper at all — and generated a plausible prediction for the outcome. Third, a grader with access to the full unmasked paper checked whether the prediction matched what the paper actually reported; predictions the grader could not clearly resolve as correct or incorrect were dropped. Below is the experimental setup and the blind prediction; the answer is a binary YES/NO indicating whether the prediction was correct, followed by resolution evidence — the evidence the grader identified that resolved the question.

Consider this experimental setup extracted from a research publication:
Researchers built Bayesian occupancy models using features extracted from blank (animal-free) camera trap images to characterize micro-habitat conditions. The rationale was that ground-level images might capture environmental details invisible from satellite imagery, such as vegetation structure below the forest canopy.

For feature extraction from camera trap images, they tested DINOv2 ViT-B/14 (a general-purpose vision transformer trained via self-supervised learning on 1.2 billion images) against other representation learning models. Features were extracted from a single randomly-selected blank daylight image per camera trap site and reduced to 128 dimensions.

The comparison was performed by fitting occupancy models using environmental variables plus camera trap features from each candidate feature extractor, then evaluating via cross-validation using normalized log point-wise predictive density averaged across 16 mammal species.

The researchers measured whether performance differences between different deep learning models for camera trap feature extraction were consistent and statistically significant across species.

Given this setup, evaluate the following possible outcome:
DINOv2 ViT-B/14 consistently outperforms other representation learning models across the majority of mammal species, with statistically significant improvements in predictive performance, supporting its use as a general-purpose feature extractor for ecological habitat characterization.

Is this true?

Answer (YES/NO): NO